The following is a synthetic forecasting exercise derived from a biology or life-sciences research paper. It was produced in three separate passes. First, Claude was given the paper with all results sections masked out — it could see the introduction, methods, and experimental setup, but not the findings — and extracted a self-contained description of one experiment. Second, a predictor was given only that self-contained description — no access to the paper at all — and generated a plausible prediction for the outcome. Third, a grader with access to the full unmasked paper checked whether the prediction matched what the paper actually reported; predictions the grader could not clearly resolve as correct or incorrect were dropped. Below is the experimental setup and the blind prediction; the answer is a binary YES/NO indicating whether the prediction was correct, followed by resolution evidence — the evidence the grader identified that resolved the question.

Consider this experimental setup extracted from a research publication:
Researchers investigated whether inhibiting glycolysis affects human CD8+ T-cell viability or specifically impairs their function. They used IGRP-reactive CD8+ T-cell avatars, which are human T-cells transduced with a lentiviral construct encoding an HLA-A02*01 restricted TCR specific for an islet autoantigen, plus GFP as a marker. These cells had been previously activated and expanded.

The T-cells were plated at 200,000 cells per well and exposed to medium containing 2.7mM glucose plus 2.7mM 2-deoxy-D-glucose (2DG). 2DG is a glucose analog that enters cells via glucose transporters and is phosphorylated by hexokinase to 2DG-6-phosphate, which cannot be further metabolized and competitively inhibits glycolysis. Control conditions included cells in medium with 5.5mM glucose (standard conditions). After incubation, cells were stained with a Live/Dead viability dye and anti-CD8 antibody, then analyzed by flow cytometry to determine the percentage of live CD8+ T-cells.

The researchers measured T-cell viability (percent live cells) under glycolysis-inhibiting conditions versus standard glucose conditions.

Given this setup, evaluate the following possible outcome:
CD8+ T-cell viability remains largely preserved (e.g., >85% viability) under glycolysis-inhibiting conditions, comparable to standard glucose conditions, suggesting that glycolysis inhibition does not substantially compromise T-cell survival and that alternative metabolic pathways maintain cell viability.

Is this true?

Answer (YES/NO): YES